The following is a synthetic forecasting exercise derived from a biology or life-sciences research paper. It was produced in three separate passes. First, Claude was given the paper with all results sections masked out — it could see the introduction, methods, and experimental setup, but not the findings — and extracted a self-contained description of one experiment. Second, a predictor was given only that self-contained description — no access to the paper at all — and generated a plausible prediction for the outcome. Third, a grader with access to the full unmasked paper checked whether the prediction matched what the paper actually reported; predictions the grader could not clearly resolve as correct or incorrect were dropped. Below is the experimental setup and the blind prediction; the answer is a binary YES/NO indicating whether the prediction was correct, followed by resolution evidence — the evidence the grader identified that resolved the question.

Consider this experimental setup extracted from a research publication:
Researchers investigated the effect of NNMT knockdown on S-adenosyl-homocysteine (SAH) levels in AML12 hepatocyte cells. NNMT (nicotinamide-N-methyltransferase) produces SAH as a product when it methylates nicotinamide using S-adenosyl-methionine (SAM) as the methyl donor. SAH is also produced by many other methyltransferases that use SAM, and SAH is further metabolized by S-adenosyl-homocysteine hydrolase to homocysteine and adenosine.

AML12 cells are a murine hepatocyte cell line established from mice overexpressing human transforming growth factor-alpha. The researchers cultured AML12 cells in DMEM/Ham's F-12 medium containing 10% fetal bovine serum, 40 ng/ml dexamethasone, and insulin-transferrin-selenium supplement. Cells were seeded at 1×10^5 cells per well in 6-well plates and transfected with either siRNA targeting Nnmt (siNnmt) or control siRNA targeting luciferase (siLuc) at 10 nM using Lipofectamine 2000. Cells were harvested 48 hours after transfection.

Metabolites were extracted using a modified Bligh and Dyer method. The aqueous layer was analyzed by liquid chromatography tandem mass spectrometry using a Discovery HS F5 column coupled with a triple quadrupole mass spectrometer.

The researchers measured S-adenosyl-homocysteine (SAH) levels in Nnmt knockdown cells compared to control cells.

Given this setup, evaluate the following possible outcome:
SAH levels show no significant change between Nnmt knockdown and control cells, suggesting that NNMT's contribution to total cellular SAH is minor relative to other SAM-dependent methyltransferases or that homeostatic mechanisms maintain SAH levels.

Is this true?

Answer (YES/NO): NO